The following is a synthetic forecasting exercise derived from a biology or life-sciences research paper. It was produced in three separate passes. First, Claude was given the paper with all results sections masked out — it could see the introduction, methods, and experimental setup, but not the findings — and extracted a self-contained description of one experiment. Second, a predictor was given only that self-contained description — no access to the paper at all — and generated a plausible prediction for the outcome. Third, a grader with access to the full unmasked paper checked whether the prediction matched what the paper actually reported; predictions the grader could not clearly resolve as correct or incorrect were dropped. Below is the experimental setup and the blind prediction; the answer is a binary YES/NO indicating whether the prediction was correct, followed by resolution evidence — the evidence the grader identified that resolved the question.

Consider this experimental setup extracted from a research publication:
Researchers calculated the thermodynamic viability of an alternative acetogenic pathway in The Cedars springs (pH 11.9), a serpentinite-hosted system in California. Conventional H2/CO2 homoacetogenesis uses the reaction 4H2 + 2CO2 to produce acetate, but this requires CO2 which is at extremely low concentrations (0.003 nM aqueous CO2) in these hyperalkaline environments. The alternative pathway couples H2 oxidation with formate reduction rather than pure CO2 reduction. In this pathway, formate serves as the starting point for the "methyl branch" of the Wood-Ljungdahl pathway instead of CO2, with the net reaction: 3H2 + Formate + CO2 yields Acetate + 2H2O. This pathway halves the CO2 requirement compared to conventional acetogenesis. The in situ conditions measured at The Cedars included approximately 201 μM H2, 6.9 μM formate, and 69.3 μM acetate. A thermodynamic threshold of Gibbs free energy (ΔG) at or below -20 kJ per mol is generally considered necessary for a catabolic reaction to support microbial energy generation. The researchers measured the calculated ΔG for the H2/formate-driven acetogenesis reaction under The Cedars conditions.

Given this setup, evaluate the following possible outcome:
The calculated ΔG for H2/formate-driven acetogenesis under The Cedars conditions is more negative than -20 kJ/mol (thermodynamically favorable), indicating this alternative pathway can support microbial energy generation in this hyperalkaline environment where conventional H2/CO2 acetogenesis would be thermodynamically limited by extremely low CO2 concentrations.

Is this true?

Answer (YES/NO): YES